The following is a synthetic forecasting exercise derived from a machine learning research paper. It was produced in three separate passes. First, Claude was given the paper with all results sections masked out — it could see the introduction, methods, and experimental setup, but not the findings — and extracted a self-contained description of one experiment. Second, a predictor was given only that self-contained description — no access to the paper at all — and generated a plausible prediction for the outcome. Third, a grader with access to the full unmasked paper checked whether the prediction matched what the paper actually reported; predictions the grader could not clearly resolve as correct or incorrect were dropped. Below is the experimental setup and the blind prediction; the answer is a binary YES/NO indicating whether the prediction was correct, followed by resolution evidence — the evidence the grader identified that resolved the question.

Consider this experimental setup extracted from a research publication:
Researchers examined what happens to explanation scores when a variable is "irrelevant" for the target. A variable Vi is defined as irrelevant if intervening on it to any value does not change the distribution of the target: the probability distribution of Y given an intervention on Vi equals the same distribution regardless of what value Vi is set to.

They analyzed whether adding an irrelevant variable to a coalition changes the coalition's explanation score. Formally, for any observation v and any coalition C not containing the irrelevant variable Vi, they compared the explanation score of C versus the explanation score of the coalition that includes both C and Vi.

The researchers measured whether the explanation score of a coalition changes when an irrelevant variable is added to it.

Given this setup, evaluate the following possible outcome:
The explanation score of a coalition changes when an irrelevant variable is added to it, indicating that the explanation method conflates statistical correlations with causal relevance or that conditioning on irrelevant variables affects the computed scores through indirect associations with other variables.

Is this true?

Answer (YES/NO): NO